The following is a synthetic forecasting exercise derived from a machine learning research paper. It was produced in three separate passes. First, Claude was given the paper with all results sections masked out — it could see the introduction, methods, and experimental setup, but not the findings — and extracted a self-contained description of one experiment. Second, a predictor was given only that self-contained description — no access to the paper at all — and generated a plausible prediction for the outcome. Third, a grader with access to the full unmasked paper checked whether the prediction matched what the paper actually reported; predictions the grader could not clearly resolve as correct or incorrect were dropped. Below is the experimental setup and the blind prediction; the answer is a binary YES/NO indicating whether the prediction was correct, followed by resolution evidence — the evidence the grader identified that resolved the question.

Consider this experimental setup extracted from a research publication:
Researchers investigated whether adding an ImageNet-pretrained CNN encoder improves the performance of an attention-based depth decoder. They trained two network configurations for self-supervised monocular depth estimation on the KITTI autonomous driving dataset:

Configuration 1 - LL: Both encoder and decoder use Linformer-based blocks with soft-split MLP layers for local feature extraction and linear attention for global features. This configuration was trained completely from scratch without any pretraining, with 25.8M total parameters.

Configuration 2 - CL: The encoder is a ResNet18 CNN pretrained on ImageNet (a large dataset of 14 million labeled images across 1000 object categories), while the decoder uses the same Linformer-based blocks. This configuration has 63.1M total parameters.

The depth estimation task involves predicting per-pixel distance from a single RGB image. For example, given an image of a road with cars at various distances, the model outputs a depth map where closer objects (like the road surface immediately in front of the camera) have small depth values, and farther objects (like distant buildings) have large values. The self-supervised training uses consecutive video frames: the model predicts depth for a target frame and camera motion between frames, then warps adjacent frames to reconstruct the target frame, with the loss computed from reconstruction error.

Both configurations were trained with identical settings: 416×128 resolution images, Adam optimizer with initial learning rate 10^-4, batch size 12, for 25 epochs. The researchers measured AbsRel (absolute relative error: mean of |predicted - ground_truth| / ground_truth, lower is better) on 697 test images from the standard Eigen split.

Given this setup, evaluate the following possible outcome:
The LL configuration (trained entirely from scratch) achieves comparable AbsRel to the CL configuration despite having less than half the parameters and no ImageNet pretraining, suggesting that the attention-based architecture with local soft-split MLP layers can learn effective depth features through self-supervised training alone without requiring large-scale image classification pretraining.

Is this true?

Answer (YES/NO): YES